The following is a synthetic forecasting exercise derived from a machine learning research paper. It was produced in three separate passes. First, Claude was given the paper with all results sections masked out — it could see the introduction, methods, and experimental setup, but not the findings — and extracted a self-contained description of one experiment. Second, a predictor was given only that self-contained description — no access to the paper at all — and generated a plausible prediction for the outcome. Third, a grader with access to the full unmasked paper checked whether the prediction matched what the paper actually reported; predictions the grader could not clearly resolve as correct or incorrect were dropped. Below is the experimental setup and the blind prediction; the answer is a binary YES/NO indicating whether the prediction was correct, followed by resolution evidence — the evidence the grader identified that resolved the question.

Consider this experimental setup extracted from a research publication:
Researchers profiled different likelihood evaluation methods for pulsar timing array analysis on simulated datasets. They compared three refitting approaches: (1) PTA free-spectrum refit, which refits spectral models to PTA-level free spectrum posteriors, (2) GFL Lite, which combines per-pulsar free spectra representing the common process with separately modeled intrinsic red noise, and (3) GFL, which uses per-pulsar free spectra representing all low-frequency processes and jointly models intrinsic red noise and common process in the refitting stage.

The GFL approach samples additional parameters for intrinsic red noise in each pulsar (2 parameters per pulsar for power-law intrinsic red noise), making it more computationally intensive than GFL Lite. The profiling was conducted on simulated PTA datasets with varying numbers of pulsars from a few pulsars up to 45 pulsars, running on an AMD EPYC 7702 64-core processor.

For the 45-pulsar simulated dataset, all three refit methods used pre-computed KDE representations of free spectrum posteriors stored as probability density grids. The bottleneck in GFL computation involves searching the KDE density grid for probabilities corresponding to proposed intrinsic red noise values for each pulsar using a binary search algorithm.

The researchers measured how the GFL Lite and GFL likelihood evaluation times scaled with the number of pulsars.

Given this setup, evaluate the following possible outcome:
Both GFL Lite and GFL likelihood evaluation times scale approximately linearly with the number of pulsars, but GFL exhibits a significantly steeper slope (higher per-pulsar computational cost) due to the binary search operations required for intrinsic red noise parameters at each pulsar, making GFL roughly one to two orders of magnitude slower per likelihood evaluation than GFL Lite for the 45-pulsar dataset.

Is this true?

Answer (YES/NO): NO